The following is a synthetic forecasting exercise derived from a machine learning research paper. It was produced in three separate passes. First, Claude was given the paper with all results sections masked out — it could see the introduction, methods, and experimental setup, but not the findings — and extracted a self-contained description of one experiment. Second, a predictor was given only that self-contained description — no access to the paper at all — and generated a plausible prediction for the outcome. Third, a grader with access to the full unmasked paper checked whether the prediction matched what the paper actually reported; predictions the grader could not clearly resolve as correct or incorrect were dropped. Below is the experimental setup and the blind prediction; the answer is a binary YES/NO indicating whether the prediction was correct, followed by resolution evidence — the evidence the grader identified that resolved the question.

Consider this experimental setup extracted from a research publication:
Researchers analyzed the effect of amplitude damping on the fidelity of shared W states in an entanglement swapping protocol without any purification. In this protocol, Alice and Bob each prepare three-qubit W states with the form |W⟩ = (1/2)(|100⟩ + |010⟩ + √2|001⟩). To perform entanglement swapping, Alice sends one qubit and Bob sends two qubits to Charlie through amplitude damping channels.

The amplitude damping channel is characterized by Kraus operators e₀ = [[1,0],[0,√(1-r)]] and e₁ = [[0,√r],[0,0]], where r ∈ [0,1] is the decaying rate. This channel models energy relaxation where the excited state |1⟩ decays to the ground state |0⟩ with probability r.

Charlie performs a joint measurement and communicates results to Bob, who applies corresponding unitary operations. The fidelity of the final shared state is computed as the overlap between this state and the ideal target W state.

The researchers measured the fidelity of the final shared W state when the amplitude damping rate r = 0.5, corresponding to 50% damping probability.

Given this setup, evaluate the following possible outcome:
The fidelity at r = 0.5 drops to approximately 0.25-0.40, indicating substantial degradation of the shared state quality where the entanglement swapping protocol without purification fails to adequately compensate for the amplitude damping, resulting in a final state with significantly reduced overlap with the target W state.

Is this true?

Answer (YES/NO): NO